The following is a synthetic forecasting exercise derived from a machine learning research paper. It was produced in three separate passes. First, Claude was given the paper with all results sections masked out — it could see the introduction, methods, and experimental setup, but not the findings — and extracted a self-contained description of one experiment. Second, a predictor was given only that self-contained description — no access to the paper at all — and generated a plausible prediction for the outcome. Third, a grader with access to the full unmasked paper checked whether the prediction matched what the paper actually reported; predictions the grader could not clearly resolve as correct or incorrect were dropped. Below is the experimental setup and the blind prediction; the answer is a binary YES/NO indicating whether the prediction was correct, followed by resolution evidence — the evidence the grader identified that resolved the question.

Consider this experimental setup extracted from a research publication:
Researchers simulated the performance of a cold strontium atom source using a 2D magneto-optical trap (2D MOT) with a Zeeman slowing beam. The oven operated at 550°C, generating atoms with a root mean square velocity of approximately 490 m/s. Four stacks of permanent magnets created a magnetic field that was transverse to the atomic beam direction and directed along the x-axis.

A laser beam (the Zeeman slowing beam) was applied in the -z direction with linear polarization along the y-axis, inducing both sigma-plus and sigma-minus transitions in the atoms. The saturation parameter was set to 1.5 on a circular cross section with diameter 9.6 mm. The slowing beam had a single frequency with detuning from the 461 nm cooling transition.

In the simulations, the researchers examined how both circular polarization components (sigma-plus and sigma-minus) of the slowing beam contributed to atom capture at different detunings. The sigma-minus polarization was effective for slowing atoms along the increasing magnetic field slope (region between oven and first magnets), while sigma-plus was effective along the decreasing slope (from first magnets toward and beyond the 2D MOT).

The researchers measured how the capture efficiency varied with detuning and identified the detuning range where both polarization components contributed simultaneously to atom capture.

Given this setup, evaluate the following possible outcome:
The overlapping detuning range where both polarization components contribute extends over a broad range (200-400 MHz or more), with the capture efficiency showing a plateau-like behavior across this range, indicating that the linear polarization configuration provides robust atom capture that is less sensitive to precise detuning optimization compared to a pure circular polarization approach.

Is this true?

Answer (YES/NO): NO